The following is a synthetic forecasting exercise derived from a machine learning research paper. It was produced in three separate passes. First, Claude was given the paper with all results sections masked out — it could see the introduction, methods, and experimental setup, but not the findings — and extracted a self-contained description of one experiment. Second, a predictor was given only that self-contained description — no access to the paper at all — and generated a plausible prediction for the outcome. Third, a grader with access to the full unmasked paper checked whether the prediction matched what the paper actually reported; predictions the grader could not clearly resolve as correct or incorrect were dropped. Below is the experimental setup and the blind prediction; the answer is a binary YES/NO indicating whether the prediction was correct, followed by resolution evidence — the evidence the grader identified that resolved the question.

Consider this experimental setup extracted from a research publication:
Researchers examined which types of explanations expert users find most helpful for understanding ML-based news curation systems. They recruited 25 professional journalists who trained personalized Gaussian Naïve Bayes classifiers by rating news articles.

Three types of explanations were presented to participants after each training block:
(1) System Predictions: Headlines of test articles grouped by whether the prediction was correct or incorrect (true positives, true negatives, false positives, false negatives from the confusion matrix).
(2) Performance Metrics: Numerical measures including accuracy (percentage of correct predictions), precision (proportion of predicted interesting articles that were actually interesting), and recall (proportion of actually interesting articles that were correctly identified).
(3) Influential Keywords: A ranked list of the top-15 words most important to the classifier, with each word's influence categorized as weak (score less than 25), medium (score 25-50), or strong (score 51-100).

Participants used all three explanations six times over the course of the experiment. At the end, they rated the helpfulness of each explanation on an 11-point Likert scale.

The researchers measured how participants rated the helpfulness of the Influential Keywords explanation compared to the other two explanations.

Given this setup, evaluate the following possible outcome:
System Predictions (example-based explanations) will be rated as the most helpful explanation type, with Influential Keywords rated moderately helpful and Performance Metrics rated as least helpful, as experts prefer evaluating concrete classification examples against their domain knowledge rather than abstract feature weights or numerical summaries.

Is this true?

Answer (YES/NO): NO